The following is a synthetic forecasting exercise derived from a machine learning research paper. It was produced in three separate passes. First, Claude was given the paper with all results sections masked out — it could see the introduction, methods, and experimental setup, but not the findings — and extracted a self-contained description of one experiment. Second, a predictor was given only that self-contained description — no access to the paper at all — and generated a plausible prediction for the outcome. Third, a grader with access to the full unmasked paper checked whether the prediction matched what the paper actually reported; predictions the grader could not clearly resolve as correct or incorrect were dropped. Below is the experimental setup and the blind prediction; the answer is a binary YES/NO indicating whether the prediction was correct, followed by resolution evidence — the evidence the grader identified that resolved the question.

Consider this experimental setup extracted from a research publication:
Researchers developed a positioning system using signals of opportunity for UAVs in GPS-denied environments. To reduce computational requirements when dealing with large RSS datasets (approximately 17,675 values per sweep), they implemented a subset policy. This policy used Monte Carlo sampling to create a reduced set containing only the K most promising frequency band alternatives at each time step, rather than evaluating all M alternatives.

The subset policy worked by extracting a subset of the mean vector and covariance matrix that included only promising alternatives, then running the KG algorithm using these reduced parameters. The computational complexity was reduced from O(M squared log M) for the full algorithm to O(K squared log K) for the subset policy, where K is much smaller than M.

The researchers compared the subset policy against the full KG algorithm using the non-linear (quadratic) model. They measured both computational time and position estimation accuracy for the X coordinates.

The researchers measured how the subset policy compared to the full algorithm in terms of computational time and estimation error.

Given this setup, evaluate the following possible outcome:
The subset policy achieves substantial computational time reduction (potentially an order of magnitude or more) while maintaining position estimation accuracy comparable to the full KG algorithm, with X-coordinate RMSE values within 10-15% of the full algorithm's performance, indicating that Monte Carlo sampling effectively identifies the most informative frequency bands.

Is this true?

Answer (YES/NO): NO